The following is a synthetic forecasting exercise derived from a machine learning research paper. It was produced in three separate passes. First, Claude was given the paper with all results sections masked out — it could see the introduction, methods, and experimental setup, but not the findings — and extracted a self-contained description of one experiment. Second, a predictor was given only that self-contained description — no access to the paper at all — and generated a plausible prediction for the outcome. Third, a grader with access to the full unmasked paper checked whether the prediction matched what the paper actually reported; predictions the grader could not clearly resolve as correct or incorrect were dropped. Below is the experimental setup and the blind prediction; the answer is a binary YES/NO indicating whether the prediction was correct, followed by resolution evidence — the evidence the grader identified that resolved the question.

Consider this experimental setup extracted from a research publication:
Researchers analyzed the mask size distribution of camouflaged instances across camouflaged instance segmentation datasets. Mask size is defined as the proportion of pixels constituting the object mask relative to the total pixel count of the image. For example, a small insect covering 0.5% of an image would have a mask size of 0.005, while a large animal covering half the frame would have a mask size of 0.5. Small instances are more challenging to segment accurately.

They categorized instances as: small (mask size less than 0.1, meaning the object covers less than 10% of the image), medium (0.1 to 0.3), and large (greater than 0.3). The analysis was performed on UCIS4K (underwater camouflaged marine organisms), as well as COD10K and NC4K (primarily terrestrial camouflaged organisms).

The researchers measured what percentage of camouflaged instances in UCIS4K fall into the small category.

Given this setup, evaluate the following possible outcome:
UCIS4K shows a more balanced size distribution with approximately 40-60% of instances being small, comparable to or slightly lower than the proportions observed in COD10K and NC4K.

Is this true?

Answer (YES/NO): YES